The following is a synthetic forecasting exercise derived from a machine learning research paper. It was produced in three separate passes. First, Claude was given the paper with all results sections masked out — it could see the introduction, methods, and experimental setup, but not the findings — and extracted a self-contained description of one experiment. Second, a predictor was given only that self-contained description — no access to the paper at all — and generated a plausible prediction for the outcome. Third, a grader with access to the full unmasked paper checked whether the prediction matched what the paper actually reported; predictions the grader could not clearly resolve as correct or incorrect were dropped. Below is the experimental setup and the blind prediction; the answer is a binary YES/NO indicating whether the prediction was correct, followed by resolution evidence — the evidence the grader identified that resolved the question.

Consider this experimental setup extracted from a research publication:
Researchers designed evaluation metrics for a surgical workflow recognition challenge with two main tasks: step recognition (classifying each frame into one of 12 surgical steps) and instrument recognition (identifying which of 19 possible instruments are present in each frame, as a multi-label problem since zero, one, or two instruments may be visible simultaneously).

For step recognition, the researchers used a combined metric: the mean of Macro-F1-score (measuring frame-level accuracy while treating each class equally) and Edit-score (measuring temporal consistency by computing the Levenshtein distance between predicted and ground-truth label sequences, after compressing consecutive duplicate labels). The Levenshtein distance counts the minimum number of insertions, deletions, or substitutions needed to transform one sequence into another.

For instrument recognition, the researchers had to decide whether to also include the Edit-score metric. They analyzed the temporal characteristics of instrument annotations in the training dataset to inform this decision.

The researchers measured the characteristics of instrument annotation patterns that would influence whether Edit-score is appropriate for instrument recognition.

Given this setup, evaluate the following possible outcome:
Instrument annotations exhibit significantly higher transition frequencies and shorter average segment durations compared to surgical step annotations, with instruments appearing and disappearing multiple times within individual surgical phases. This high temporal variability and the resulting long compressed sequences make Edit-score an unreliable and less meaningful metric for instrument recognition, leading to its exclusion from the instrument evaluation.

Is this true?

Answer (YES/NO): YES